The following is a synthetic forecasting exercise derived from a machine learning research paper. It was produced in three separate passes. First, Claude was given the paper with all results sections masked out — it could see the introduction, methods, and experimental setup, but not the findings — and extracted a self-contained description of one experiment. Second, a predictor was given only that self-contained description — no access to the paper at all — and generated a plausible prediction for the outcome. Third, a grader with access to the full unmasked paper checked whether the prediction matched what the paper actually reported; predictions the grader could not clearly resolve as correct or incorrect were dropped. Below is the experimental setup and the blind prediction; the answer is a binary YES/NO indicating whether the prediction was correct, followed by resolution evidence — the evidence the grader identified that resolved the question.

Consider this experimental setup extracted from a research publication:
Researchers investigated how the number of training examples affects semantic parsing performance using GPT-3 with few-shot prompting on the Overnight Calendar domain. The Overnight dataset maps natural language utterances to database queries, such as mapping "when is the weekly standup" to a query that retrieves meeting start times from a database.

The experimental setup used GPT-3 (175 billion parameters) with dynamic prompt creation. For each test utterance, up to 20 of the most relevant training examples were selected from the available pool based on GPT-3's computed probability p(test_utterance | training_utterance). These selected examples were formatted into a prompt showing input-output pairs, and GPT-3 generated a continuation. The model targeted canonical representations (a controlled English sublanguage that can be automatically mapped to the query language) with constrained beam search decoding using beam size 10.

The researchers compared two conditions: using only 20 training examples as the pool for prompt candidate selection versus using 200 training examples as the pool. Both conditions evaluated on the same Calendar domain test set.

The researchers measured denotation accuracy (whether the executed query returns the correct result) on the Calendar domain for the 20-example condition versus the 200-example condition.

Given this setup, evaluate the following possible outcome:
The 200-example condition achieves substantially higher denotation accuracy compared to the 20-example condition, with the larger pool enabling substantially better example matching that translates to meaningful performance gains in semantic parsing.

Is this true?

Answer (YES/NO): NO